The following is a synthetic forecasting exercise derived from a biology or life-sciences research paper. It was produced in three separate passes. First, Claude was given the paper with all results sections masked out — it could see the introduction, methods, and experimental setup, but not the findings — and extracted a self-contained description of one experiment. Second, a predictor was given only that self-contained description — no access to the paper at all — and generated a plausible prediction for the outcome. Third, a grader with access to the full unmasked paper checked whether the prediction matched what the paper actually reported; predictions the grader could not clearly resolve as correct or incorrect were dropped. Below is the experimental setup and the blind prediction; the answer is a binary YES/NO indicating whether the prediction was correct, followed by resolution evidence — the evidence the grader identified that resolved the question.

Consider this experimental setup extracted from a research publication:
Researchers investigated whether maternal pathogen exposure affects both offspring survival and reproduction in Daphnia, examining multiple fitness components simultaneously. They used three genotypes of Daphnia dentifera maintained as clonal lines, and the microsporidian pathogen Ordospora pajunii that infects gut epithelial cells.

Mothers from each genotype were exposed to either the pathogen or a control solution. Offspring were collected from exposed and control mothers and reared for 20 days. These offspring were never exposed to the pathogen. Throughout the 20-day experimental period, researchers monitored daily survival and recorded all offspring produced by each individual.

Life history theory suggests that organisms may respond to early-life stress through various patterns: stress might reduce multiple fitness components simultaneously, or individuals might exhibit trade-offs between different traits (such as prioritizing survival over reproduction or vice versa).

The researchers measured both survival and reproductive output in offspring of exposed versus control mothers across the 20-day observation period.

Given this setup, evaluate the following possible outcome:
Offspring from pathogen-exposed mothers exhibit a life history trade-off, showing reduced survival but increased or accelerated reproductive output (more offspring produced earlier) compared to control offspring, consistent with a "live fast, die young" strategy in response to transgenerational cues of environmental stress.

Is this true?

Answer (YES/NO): NO